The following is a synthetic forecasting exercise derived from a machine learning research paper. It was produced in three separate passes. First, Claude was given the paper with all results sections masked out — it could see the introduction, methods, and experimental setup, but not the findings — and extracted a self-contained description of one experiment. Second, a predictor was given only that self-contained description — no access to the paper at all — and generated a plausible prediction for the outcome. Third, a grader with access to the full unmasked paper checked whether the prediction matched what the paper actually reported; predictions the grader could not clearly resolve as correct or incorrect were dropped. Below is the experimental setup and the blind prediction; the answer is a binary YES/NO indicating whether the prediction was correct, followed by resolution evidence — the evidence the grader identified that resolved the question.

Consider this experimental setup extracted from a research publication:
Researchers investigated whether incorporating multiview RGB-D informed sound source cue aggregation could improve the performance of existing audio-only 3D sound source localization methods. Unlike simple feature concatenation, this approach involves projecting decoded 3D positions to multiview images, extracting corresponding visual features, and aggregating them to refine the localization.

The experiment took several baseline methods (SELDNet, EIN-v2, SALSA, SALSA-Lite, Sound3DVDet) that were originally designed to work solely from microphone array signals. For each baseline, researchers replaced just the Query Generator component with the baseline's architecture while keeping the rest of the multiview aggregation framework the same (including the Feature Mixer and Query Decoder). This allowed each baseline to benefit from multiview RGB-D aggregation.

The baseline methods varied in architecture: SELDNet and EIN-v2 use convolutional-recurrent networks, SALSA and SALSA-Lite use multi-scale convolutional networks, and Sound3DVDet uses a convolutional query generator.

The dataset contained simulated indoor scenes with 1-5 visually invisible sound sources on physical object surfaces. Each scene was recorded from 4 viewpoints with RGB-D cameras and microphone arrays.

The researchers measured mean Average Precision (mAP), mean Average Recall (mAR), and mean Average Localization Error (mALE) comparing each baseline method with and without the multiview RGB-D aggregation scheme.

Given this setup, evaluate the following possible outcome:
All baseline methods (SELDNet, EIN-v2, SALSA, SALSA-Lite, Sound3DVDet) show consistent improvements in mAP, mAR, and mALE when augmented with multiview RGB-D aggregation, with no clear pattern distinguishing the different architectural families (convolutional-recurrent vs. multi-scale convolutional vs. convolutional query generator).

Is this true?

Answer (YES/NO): YES